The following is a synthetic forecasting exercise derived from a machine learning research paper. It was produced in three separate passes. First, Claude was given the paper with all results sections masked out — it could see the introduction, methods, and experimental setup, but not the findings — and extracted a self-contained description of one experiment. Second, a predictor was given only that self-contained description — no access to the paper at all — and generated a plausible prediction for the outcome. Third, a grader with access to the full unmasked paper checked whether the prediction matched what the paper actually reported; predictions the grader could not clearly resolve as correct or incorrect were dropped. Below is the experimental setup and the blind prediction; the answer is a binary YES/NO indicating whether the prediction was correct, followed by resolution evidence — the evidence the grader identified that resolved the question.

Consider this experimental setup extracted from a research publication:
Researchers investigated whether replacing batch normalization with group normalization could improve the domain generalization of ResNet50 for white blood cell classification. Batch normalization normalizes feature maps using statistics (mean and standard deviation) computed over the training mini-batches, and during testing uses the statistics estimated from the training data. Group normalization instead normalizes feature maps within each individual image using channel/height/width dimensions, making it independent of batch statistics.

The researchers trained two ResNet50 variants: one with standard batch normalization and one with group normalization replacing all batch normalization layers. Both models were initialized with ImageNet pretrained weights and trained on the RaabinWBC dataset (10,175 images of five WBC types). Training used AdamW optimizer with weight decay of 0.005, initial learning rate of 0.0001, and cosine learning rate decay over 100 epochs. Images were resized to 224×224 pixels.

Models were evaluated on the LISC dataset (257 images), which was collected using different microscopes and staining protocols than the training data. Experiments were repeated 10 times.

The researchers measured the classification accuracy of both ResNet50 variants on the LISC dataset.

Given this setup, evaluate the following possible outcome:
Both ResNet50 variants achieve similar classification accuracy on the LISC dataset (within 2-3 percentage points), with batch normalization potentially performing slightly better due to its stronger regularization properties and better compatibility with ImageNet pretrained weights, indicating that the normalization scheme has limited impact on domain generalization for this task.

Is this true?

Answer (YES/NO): NO